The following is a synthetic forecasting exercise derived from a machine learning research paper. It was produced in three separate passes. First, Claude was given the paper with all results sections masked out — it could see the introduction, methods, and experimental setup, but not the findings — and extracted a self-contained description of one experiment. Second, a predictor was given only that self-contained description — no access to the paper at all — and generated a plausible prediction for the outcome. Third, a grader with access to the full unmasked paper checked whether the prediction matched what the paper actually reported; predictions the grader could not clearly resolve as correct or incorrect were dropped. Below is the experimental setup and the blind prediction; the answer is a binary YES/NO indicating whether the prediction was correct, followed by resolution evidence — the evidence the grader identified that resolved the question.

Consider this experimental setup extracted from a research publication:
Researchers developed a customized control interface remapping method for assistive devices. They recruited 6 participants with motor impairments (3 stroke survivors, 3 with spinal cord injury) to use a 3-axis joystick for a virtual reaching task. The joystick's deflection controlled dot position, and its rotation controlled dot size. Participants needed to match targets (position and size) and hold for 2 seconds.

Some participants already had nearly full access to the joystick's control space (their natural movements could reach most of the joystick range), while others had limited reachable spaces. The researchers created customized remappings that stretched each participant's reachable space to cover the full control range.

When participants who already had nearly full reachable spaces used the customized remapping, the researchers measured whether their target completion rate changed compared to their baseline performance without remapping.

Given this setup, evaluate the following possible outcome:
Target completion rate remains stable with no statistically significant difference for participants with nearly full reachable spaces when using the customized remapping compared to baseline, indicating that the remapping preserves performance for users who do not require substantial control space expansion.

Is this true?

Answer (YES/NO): NO